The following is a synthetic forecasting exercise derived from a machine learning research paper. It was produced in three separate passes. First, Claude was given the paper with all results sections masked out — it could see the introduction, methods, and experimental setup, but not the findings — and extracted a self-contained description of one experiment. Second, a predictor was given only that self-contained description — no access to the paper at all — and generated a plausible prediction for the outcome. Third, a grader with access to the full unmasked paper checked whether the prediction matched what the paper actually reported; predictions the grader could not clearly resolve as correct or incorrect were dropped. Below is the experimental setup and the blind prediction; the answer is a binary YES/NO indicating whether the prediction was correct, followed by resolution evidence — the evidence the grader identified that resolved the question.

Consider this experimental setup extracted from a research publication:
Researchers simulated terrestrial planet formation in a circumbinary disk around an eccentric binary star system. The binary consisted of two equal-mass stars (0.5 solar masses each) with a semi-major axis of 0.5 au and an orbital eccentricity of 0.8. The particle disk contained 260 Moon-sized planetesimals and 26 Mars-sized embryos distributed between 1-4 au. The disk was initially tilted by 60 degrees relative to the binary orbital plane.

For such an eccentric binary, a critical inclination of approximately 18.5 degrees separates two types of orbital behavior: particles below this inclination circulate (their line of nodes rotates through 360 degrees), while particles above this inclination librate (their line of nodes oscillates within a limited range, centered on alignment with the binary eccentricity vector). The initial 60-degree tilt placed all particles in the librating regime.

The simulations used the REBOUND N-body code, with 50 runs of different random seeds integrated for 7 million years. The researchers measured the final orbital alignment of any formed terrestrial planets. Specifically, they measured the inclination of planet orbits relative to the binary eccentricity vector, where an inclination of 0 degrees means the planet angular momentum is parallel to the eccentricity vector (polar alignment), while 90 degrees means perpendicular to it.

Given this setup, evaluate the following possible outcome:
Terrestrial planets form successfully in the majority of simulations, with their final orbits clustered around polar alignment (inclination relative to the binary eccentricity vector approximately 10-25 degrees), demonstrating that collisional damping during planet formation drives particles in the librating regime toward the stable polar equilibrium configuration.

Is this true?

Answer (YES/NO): NO